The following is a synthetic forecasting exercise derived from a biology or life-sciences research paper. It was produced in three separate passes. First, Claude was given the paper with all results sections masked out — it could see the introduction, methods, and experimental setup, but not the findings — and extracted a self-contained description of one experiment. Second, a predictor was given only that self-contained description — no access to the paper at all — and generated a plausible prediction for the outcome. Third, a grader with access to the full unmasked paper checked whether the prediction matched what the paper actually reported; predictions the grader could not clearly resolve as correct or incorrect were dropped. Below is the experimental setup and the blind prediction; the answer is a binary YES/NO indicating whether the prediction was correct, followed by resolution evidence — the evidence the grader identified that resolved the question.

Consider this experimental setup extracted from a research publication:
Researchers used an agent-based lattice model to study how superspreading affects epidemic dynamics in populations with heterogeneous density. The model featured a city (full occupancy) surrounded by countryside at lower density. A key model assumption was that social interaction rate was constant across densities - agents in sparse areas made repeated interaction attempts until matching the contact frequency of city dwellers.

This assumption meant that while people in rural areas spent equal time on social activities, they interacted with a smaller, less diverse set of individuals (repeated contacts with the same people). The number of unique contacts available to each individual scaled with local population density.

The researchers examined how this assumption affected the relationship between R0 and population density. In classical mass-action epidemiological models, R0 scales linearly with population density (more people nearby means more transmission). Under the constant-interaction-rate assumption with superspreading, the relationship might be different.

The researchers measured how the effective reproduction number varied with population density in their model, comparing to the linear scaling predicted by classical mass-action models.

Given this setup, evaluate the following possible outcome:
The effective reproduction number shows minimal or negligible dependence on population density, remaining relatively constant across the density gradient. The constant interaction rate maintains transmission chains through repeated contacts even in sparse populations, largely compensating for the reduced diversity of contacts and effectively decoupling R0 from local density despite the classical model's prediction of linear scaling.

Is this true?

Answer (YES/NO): NO